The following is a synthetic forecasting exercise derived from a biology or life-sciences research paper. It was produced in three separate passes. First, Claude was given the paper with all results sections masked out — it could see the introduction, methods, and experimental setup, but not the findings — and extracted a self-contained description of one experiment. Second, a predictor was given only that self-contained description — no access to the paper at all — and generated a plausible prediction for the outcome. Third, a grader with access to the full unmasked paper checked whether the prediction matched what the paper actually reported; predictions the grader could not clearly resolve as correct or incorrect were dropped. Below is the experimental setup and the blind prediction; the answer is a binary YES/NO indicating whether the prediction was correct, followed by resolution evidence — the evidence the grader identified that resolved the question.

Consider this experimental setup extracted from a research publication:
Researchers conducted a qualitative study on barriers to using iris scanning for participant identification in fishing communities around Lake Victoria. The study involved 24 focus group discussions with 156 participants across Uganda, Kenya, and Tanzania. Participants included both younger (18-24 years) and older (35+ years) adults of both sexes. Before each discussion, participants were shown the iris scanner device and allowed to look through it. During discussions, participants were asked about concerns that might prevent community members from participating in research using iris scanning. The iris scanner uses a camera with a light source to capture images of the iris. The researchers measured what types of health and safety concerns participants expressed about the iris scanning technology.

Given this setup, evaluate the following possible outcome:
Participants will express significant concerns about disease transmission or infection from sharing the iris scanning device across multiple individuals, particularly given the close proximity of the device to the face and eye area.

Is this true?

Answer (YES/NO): YES